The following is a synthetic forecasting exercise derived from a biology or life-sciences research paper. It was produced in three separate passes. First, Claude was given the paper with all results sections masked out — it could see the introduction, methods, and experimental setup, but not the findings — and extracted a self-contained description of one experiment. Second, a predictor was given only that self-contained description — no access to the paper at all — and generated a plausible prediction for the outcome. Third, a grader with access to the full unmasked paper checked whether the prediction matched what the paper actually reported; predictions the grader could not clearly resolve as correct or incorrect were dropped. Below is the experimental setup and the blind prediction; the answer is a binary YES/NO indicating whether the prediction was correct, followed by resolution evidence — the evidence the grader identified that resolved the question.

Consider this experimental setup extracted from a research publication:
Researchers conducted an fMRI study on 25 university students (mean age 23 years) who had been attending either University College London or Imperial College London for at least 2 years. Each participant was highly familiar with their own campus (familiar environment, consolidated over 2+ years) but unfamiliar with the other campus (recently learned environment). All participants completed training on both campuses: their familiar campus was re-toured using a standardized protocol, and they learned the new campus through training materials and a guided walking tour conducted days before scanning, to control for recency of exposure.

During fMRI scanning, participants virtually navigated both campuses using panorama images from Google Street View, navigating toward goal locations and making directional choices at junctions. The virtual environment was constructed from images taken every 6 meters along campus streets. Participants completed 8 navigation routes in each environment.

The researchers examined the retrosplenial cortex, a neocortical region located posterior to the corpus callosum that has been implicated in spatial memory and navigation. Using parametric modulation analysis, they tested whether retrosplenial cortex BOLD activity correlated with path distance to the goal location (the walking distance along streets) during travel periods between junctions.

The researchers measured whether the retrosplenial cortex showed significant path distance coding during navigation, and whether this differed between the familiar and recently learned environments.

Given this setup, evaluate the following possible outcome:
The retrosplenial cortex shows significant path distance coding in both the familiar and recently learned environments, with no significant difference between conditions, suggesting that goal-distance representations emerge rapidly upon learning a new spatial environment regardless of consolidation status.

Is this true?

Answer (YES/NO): NO